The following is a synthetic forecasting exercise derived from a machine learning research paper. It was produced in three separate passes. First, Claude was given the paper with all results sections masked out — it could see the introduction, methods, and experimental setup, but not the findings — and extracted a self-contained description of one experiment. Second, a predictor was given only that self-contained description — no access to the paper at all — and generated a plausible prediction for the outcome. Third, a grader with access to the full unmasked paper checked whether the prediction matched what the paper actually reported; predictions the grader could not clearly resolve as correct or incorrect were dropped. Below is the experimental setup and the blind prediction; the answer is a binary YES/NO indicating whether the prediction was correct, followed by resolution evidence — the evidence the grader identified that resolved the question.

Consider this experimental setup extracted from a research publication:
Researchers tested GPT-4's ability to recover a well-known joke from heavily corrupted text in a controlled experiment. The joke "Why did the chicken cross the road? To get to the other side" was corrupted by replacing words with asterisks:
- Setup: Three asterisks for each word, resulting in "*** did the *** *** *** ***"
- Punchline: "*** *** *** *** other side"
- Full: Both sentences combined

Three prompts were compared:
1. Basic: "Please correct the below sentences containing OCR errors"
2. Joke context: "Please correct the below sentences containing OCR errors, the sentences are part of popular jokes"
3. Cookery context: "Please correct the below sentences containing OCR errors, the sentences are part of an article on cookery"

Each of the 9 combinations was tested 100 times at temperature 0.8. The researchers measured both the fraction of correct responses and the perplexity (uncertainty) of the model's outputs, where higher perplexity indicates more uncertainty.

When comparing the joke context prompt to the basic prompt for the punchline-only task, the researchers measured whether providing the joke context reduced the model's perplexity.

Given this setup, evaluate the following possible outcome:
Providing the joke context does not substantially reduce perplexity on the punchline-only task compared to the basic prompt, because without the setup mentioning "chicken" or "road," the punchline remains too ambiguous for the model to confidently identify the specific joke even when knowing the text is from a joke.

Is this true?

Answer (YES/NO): NO